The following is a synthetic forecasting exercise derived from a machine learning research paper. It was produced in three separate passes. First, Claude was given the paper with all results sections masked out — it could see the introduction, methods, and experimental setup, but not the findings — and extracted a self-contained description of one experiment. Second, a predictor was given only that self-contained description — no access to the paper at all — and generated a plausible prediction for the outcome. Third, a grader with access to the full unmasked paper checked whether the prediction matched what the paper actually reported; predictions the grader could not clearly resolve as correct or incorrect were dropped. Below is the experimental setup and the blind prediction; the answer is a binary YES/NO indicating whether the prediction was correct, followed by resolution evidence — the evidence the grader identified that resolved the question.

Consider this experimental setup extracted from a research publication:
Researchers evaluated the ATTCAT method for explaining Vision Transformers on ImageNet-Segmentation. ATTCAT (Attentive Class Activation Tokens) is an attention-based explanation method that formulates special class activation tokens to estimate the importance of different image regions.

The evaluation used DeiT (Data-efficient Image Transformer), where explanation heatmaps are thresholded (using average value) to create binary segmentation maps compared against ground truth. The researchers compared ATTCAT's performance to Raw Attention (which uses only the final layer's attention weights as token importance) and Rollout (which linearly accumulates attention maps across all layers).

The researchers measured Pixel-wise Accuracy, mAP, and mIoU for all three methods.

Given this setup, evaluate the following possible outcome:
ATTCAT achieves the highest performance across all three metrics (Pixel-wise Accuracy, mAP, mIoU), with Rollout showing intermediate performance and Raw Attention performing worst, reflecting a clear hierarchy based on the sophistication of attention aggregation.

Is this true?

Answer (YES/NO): NO